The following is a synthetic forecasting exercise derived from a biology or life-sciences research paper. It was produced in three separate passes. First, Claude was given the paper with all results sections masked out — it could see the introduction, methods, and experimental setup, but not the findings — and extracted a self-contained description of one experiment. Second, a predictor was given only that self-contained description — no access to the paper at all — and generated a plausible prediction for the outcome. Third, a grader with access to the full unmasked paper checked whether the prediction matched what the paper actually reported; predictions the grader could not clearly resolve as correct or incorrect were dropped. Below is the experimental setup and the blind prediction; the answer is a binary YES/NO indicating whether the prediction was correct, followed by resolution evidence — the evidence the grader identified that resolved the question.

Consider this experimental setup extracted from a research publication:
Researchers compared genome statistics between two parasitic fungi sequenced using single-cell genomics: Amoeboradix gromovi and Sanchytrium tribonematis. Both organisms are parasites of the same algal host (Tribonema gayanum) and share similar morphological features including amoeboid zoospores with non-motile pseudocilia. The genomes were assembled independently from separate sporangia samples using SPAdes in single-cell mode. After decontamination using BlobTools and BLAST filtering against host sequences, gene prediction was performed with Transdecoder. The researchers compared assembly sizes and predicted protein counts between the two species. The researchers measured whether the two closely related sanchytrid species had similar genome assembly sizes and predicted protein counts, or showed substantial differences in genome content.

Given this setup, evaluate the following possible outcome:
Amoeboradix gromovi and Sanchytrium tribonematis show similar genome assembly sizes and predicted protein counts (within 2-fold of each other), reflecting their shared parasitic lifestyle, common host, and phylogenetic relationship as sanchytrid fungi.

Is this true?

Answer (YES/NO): YES